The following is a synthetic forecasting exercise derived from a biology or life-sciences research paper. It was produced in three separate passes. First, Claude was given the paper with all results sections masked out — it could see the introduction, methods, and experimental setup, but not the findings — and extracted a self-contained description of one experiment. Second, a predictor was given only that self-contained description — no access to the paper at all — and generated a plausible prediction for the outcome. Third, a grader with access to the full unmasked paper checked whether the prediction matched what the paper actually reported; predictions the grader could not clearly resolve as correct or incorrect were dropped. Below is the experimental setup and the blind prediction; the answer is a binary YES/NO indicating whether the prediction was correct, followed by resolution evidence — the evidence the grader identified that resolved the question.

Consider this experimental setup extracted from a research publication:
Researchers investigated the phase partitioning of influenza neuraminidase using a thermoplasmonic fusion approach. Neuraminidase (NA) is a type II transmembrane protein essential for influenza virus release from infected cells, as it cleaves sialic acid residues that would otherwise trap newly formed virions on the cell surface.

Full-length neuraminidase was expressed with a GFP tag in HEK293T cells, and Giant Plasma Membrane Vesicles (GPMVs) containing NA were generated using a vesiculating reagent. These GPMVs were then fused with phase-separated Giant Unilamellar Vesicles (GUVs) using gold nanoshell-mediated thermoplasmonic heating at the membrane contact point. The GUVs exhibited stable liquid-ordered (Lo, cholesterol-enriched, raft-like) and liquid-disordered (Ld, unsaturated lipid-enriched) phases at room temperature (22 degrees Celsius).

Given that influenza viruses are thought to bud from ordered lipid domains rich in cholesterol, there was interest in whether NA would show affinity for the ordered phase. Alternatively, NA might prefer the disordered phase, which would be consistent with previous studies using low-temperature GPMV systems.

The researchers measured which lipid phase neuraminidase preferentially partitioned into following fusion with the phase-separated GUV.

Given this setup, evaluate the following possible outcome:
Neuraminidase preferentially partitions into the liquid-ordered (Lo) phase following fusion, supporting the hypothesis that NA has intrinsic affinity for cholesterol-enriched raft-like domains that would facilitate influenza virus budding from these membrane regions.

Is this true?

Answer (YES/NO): NO